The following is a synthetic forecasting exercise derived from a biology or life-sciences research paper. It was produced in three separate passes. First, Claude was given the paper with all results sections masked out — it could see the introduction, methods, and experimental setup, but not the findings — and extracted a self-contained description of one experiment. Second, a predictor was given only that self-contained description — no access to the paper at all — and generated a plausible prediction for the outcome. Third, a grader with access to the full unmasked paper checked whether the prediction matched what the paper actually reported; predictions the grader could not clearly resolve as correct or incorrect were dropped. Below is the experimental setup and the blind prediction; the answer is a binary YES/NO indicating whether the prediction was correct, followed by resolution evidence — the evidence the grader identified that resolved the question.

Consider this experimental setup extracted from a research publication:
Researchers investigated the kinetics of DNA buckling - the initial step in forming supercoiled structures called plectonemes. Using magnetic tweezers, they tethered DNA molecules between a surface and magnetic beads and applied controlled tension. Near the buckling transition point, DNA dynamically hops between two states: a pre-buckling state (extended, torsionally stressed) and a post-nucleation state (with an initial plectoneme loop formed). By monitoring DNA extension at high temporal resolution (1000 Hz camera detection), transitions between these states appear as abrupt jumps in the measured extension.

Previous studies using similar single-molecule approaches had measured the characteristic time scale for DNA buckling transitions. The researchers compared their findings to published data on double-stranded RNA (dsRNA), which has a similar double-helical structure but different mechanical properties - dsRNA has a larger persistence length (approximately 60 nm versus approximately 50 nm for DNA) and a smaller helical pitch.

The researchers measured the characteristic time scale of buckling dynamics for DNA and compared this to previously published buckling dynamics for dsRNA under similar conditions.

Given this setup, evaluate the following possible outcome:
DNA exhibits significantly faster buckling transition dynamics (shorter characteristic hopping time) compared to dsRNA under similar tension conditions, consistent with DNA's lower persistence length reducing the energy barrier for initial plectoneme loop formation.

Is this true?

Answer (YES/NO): NO